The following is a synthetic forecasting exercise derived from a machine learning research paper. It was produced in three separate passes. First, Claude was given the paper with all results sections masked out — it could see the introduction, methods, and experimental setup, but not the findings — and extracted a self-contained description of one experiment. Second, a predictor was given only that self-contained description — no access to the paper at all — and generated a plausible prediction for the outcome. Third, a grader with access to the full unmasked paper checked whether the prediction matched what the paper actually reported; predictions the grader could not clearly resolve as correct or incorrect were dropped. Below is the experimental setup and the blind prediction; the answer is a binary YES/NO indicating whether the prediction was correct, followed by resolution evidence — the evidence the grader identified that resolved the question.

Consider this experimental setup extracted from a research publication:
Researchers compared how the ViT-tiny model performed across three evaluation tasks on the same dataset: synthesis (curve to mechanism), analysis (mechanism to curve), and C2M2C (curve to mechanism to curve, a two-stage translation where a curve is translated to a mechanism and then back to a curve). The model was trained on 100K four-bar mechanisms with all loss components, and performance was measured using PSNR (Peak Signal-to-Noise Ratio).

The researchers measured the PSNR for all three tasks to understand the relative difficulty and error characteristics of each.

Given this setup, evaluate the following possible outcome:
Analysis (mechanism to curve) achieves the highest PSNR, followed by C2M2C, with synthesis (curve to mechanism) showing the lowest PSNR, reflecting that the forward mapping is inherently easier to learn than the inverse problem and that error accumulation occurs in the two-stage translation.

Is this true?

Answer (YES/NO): NO